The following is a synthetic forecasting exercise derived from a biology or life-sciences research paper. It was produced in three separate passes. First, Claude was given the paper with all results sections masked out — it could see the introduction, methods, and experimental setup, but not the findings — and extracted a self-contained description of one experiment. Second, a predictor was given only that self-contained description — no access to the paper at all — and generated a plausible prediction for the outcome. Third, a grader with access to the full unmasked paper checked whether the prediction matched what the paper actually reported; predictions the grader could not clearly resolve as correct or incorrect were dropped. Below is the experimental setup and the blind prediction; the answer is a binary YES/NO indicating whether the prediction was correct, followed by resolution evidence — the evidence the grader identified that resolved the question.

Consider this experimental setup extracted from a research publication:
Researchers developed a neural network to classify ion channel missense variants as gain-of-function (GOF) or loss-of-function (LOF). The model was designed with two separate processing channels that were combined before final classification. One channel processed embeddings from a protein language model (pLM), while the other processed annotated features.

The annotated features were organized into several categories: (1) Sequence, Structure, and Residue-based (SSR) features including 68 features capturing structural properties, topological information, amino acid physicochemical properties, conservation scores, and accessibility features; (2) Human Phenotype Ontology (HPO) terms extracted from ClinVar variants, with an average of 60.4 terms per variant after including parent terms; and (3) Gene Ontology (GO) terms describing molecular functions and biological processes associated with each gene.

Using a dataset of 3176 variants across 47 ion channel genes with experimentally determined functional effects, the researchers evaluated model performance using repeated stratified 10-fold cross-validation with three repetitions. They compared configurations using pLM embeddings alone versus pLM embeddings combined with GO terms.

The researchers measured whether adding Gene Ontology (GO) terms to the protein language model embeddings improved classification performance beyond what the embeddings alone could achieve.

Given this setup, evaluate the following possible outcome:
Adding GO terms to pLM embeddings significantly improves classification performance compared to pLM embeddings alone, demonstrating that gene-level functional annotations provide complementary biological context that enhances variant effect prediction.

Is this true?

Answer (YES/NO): YES